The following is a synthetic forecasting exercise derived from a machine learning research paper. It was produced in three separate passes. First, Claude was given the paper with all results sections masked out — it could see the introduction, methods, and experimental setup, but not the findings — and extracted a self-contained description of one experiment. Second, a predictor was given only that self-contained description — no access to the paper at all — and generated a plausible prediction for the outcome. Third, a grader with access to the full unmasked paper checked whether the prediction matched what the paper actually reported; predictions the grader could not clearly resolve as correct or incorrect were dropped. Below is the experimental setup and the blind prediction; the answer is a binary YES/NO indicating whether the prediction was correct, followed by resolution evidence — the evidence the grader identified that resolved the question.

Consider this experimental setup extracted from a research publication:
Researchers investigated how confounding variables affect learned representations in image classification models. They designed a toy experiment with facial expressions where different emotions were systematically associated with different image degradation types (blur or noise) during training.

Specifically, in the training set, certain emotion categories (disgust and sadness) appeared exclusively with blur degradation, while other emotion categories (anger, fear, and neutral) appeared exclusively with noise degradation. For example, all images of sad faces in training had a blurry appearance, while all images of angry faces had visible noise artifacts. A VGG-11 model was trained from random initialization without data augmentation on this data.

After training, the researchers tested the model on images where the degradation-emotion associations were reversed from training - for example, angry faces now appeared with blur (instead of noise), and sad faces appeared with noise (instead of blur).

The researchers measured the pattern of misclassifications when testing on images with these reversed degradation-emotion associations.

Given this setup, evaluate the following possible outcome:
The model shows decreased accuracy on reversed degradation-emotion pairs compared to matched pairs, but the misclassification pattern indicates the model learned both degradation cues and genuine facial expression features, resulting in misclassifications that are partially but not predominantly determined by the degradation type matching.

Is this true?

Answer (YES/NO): NO